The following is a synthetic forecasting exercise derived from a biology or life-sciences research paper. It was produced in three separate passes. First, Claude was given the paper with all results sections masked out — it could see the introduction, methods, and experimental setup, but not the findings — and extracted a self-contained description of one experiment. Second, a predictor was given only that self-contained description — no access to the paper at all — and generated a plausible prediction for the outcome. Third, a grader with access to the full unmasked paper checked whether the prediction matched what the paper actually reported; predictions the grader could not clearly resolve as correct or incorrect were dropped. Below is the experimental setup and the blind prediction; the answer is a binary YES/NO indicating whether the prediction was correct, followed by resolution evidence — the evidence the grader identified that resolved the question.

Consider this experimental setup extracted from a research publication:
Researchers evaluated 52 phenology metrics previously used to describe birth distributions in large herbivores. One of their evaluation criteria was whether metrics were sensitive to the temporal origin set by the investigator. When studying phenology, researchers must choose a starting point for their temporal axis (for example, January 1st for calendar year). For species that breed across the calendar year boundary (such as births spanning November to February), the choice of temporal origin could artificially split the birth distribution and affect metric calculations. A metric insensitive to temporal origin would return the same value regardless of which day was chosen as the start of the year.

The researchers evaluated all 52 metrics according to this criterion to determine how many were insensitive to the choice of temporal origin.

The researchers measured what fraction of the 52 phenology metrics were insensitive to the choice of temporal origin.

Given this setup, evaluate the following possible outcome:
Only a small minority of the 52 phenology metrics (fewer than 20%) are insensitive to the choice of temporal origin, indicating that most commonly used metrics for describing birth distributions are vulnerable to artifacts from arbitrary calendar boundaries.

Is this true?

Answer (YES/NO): YES